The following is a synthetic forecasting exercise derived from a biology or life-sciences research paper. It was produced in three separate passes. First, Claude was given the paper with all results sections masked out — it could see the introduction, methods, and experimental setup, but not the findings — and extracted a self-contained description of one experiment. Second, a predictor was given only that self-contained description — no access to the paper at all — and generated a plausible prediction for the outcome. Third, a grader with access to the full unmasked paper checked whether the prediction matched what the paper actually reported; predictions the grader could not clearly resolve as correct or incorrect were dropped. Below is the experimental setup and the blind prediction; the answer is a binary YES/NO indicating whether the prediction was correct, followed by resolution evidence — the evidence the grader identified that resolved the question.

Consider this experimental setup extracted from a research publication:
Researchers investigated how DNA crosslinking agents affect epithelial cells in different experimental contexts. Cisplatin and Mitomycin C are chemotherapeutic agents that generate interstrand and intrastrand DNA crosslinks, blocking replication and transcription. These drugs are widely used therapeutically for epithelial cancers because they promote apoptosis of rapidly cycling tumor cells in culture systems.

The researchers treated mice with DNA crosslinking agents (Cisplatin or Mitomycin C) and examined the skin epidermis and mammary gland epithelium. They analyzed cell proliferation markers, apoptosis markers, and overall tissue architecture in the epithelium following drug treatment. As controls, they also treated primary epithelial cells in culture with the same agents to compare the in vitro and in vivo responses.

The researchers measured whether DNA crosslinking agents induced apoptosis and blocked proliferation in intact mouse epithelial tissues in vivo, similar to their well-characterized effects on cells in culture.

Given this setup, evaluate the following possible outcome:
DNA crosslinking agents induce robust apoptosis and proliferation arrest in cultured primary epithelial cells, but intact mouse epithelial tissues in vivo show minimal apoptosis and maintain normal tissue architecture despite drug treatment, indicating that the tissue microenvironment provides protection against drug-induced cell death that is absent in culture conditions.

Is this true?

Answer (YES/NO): NO